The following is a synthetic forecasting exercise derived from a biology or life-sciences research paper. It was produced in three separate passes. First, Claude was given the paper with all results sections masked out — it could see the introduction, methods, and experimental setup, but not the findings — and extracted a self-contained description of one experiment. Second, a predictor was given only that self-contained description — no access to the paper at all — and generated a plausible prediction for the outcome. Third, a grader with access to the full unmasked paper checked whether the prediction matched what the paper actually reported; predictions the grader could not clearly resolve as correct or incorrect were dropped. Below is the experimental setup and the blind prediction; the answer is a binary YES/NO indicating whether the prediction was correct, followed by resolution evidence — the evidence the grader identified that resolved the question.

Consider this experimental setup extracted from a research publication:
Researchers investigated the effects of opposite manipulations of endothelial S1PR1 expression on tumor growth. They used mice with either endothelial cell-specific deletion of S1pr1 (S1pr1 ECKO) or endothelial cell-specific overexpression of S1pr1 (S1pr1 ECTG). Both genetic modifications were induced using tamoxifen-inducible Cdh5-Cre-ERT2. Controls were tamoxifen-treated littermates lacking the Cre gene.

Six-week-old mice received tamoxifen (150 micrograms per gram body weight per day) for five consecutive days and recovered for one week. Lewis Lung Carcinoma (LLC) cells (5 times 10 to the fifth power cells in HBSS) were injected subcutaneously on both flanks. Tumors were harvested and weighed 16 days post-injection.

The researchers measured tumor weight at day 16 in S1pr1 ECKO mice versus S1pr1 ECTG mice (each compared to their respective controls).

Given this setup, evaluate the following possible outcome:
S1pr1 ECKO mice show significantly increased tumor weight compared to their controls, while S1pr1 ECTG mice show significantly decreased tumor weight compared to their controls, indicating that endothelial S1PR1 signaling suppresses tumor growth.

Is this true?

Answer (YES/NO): YES